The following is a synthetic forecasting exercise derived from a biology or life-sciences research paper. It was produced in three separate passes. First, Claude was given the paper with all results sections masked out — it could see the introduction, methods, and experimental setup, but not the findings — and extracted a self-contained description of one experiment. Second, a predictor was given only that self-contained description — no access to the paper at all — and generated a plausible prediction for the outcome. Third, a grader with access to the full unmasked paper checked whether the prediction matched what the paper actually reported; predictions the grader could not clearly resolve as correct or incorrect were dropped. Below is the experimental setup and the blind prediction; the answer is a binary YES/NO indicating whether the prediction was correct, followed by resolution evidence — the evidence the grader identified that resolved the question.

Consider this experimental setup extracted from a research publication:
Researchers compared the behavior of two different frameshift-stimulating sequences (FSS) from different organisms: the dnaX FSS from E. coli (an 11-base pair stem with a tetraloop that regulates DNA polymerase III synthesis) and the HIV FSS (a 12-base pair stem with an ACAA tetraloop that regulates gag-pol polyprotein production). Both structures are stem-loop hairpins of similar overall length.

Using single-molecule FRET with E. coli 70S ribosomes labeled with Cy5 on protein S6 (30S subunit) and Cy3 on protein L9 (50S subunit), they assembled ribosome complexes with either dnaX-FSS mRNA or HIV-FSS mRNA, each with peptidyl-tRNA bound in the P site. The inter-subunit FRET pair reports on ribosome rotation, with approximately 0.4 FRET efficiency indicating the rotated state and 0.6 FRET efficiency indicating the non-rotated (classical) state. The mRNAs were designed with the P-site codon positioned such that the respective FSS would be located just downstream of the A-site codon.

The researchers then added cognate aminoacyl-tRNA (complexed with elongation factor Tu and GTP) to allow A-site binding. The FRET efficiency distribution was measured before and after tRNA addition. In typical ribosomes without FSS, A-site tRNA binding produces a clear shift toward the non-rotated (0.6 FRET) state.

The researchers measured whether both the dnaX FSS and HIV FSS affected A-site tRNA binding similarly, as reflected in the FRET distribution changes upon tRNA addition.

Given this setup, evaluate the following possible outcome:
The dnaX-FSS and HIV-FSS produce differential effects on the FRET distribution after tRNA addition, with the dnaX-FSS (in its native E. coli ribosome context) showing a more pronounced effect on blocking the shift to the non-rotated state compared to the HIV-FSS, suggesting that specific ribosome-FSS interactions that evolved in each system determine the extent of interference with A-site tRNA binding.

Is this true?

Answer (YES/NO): NO